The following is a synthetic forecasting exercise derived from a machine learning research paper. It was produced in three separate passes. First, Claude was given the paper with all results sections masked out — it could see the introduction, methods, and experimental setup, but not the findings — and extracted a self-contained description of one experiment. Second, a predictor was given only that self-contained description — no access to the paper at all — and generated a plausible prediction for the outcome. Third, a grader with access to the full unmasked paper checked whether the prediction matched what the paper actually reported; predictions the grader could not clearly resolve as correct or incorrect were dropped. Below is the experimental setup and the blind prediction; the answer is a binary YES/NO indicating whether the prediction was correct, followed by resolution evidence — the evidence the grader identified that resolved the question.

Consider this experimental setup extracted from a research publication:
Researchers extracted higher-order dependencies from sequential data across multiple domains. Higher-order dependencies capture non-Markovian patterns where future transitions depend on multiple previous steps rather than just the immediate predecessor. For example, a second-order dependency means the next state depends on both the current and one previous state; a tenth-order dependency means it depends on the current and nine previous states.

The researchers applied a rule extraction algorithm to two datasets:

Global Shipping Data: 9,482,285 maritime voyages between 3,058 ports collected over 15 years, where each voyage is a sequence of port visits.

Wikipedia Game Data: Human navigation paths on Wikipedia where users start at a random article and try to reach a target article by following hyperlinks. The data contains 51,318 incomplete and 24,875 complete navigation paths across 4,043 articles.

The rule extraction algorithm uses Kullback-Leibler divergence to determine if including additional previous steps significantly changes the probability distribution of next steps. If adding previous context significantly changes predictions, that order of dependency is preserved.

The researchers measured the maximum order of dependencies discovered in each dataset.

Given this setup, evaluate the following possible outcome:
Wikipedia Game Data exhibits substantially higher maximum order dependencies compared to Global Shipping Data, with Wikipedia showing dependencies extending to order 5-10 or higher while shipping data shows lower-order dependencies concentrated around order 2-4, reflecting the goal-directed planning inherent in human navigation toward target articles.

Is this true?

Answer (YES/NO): NO